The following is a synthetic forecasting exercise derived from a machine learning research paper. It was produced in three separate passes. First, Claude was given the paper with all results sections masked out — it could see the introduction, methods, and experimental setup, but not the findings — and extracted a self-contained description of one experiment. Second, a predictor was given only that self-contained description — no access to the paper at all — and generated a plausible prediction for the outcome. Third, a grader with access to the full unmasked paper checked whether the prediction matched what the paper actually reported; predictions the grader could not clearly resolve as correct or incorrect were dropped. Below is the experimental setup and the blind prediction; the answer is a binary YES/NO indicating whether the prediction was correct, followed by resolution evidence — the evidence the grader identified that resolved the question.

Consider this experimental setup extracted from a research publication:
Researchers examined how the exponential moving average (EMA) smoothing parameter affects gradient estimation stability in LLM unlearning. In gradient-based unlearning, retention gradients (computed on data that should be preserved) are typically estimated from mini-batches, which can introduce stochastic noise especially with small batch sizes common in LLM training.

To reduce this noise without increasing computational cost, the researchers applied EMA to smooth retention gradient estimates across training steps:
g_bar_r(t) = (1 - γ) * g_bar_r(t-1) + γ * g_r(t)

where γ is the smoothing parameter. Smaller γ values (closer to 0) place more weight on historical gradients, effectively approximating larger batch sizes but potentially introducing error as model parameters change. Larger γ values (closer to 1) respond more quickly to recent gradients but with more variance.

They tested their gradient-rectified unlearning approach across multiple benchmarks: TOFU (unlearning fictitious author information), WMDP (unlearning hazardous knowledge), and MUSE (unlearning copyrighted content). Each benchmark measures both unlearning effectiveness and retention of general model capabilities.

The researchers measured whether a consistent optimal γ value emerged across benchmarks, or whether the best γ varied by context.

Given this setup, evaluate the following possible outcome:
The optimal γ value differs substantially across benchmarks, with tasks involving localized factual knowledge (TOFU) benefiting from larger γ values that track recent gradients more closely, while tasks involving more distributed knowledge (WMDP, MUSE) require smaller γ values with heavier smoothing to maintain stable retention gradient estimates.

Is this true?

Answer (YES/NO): NO